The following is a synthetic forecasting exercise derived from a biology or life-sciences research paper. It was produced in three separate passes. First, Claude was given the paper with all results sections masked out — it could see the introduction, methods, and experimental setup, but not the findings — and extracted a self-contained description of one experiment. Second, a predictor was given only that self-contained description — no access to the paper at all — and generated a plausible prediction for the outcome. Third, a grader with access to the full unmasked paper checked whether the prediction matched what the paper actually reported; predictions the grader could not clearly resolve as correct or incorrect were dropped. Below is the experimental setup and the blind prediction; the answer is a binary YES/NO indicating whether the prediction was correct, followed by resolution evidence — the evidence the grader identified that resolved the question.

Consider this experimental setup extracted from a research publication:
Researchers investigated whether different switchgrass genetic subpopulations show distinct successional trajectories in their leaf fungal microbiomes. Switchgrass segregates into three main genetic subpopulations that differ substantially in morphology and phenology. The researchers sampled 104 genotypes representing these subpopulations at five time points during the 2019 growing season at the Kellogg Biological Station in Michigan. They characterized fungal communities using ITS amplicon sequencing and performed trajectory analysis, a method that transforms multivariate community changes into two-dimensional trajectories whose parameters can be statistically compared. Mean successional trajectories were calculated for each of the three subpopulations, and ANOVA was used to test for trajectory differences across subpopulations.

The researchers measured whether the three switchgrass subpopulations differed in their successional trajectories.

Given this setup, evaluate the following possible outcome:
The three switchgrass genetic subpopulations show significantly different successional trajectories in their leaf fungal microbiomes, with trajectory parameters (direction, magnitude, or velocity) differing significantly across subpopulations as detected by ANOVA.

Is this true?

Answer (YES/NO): YES